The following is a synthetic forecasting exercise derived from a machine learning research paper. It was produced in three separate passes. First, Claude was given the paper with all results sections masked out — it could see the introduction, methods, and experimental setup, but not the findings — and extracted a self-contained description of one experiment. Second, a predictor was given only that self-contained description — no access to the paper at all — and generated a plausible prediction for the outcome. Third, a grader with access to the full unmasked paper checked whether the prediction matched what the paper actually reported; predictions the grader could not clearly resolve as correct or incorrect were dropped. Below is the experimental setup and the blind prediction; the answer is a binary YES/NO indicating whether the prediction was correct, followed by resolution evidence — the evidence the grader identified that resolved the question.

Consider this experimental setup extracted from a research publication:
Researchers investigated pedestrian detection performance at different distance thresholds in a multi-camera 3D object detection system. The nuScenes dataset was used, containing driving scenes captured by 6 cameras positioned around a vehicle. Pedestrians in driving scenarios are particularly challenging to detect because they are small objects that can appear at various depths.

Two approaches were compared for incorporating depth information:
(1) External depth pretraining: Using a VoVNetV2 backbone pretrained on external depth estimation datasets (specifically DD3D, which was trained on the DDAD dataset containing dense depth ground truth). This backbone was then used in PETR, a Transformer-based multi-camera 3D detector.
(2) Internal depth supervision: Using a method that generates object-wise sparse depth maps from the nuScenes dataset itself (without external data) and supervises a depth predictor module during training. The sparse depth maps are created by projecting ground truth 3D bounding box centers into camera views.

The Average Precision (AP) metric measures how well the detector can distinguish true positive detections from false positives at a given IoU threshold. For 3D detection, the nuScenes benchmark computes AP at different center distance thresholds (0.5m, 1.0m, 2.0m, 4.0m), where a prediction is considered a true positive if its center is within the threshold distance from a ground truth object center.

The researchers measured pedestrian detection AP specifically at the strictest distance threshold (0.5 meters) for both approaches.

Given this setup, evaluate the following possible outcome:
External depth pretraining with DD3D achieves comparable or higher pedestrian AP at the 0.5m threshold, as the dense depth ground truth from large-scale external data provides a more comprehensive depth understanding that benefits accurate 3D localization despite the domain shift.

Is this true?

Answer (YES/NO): NO